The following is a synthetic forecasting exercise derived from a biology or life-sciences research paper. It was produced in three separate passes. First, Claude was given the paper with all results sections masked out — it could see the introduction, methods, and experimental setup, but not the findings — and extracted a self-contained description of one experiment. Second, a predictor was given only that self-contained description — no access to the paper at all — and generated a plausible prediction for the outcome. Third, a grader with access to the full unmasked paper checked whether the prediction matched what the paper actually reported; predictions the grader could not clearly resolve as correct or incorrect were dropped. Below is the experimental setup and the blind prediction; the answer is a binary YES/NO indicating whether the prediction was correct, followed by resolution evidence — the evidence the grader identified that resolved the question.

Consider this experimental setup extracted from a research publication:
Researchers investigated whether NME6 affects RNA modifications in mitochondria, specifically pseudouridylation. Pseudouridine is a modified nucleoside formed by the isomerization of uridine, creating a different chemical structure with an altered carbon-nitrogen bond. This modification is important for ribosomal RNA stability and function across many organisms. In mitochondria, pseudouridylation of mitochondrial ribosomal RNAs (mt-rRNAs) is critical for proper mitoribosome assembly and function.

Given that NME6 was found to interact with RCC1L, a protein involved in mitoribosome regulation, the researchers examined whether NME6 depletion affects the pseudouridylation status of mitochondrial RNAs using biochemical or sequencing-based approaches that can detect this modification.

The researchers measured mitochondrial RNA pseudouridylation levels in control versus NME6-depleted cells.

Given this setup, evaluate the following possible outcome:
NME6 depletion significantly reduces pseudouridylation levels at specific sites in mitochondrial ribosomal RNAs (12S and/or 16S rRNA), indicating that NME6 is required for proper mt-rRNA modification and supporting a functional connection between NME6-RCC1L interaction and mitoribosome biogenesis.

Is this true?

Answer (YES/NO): NO